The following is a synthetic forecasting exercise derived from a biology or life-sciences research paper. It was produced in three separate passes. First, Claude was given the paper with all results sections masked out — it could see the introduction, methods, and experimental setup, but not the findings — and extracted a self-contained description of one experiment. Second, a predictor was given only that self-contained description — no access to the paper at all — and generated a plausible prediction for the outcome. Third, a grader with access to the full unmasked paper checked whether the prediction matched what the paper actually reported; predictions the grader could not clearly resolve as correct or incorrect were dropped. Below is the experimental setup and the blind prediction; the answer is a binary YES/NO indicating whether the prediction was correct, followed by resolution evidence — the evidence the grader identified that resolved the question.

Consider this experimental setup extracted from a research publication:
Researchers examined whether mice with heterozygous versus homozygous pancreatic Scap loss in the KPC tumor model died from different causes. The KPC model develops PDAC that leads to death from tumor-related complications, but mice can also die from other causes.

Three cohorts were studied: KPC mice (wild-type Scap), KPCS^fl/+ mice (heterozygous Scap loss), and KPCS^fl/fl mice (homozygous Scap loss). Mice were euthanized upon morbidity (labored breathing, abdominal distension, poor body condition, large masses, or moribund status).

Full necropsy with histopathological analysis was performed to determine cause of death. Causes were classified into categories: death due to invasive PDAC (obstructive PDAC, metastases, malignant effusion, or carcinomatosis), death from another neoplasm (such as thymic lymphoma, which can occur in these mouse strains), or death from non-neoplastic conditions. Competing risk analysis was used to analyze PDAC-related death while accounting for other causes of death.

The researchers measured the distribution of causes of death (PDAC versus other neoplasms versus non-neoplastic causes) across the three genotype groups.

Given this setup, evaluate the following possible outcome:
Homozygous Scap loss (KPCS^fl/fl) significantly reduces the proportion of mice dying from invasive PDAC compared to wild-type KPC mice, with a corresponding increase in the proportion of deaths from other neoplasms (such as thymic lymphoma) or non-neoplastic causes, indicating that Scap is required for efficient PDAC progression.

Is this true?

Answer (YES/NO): YES